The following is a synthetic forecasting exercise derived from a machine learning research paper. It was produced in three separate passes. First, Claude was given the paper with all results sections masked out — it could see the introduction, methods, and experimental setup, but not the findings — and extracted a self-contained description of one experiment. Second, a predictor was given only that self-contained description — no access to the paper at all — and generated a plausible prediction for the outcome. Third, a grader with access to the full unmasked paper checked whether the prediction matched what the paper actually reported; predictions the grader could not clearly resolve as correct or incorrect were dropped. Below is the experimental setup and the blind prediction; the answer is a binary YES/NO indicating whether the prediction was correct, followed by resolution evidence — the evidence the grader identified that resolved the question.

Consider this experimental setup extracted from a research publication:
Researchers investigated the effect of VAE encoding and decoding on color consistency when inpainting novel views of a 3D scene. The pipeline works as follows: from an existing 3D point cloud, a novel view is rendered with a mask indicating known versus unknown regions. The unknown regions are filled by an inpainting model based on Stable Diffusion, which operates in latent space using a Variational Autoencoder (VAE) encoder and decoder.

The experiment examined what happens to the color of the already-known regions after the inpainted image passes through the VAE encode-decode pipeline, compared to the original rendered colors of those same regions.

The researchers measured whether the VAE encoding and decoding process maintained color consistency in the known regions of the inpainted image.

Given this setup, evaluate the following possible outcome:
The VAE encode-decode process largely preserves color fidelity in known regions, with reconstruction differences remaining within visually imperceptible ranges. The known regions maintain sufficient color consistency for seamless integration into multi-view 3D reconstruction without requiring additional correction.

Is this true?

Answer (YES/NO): NO